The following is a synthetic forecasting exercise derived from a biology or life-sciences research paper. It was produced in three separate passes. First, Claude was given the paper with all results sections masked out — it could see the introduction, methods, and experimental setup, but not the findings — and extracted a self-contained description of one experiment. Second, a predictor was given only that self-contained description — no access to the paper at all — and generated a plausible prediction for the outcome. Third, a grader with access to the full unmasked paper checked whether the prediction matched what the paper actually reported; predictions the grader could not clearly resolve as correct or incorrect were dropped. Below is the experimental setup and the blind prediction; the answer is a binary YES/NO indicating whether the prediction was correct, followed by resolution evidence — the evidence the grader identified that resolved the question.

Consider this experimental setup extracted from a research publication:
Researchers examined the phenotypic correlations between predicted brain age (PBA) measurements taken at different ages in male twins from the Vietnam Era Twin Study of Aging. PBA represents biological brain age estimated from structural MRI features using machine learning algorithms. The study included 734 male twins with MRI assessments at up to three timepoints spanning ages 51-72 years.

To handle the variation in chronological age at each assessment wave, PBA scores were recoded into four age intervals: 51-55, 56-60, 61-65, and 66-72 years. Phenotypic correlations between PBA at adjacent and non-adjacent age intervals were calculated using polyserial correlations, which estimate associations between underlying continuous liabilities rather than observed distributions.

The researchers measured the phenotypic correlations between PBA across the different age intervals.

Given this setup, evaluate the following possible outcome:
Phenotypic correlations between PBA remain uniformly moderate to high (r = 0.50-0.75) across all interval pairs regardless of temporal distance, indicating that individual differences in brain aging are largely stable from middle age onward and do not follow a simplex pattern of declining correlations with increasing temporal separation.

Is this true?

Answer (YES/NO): NO